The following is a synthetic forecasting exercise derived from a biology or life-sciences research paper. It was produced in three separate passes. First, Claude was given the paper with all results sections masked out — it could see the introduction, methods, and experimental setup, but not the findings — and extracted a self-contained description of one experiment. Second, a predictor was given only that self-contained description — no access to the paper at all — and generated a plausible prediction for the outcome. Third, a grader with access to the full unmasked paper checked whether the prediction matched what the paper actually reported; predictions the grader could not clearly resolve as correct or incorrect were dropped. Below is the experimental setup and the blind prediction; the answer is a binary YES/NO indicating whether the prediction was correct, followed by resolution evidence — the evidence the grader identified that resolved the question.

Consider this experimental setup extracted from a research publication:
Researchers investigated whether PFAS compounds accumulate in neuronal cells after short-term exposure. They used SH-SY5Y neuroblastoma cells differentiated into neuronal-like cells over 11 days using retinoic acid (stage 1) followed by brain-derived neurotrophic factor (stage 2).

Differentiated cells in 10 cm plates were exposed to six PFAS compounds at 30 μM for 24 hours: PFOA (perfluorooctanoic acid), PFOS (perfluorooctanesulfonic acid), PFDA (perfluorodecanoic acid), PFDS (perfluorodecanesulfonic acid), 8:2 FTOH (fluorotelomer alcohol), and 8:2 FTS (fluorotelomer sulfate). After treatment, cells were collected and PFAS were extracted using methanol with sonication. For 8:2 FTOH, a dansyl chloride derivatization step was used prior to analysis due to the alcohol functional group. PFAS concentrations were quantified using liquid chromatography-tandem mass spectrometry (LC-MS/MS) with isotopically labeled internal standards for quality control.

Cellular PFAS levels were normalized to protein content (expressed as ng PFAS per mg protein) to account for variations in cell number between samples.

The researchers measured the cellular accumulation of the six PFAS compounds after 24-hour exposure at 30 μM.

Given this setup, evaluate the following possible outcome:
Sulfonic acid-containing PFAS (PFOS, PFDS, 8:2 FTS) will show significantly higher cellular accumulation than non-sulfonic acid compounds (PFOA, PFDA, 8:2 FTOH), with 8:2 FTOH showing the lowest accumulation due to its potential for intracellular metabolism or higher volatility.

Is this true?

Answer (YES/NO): NO